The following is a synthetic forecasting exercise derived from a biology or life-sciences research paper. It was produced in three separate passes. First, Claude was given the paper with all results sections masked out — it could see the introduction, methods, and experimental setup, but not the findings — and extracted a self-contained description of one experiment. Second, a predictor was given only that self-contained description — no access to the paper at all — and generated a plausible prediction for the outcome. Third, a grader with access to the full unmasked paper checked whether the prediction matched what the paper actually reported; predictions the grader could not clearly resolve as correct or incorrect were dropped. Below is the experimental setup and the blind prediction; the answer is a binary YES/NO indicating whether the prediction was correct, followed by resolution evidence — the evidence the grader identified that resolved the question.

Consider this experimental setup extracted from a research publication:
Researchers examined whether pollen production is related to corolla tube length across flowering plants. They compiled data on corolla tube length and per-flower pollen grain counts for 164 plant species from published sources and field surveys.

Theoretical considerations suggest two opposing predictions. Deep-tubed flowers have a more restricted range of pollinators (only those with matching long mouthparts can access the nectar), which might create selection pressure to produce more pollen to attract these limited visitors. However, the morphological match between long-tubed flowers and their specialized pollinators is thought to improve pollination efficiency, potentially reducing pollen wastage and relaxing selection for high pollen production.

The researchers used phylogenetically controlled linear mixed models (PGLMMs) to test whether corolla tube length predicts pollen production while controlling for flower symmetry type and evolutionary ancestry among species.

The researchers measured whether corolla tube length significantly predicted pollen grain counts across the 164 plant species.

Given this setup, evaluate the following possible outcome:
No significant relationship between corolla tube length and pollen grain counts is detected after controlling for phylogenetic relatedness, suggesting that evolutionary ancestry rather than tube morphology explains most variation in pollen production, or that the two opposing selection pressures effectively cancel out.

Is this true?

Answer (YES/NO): YES